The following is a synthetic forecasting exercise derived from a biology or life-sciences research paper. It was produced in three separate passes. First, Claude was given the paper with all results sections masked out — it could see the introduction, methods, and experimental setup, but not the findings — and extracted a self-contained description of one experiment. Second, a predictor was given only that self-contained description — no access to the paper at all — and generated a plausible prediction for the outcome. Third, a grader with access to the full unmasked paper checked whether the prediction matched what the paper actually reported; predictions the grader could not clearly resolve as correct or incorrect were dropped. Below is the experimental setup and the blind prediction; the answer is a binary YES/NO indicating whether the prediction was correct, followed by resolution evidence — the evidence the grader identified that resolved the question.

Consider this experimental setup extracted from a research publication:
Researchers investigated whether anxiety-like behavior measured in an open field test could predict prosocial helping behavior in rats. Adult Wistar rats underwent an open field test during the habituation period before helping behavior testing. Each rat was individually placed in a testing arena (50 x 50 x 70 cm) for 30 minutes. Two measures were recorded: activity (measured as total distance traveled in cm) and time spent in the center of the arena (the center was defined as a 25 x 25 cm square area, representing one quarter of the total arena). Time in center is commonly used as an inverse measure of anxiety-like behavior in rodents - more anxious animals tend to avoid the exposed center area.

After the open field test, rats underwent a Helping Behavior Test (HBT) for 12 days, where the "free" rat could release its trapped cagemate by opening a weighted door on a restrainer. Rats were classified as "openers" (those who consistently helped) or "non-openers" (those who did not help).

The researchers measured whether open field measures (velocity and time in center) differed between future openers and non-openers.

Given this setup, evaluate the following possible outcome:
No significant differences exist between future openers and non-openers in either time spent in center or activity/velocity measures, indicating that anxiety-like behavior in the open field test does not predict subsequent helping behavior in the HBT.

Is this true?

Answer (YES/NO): YES